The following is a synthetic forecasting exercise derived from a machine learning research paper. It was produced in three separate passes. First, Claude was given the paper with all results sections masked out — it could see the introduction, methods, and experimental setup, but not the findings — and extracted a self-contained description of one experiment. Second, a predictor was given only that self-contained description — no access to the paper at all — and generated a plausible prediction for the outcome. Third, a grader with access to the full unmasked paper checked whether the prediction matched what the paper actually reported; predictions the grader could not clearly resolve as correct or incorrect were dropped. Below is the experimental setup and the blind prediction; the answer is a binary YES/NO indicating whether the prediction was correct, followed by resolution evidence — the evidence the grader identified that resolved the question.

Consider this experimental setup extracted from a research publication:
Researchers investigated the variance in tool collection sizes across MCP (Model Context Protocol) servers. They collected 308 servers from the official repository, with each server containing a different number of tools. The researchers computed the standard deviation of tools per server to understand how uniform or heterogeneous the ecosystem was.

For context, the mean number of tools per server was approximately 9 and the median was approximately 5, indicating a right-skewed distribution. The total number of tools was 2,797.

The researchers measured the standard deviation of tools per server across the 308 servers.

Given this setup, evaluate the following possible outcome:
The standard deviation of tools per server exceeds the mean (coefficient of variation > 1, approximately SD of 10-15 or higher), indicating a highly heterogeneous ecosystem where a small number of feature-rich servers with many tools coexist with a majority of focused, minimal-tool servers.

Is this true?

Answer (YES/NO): YES